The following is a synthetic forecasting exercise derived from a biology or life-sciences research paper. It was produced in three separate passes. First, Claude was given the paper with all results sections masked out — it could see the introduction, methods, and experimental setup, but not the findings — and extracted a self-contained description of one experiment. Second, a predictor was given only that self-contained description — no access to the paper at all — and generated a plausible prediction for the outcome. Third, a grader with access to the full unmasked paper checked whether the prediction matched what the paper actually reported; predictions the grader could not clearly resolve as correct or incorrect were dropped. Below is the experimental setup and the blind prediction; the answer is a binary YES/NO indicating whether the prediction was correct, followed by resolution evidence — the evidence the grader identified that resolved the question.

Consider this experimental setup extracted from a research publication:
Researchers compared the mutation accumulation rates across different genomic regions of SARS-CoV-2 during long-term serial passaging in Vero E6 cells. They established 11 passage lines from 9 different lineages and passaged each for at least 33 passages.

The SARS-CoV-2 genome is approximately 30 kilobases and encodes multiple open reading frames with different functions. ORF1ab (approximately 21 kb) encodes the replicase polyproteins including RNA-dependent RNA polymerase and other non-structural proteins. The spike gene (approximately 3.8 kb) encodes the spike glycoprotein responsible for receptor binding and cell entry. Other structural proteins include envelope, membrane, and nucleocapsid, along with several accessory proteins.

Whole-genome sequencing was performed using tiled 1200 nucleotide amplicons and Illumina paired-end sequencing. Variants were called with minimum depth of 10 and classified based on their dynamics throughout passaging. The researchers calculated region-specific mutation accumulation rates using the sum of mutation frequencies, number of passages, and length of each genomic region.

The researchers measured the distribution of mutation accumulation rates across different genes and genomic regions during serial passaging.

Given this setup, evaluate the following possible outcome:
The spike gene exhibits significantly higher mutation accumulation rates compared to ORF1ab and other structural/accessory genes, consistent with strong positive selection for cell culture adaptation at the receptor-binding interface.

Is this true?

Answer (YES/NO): NO